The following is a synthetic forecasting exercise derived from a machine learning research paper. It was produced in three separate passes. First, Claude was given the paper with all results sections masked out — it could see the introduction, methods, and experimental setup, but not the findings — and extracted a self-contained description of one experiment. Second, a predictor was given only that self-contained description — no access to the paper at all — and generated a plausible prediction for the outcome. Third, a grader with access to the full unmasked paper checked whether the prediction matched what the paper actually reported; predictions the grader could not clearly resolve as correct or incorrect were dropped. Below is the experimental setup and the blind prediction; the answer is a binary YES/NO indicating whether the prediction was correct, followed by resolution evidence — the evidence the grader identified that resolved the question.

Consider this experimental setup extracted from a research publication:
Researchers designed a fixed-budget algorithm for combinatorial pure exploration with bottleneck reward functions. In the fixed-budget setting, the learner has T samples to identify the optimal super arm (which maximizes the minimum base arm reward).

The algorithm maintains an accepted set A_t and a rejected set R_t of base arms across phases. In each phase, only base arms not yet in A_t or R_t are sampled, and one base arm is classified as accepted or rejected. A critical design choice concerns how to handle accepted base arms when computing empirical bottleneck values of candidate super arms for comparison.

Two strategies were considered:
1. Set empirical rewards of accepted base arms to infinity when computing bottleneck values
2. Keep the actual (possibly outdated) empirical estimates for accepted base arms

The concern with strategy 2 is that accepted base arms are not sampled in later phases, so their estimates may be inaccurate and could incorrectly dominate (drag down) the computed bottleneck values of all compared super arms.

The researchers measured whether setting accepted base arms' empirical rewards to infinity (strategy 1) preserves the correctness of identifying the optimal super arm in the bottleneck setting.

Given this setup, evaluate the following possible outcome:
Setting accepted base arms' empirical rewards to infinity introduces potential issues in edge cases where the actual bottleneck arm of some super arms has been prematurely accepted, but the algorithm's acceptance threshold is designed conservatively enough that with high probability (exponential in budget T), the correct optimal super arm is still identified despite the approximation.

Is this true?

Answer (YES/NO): NO